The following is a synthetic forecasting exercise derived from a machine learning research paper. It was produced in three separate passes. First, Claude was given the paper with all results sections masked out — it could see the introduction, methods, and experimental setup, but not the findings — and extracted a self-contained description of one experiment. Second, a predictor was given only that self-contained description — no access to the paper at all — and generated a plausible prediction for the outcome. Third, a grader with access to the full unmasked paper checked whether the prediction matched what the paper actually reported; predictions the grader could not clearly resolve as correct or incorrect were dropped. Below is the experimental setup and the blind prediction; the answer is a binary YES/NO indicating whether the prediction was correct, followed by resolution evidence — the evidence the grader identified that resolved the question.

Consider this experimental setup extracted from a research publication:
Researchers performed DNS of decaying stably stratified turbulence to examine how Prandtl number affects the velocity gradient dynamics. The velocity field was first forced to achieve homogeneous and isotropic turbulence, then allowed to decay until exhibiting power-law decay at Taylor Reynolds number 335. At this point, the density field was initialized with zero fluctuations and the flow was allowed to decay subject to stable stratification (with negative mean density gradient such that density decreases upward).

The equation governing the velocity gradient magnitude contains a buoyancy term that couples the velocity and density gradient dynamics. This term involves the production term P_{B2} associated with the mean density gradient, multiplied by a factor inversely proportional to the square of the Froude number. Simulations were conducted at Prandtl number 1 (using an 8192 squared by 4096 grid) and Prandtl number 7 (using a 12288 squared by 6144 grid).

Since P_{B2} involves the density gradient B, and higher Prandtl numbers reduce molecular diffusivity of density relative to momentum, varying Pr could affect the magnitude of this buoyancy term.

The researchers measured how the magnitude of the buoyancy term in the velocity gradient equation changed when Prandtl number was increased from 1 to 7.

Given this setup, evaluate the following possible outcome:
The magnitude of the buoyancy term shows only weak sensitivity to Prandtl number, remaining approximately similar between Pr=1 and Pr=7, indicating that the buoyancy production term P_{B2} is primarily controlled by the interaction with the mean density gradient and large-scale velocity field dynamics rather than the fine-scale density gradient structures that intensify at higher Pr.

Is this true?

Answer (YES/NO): NO